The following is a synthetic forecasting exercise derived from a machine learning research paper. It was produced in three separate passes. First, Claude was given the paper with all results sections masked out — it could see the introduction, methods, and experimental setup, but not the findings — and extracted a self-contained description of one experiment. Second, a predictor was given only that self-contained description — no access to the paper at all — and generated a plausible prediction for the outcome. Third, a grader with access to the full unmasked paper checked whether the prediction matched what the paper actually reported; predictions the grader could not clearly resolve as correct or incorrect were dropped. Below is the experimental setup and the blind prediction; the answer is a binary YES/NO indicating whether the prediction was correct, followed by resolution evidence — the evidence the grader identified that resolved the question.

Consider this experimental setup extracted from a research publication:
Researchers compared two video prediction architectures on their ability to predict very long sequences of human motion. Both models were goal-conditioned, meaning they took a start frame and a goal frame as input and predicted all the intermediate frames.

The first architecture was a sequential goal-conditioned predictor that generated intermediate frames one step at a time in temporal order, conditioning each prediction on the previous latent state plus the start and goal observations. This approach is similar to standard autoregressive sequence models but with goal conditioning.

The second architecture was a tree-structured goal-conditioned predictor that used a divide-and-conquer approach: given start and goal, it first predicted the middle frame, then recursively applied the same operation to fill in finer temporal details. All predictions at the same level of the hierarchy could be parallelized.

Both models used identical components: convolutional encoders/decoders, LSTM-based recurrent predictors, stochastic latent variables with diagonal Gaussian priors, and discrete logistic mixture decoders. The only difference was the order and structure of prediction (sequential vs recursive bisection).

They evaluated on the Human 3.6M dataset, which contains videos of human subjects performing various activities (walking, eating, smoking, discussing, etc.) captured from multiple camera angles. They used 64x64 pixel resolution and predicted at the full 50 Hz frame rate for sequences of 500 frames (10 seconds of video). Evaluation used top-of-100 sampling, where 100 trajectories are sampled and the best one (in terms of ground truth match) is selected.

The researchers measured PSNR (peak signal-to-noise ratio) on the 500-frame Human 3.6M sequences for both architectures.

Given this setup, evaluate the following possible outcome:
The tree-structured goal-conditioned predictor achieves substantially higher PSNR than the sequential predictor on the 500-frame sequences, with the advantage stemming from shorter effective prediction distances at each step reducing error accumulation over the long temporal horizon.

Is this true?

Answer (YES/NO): YES